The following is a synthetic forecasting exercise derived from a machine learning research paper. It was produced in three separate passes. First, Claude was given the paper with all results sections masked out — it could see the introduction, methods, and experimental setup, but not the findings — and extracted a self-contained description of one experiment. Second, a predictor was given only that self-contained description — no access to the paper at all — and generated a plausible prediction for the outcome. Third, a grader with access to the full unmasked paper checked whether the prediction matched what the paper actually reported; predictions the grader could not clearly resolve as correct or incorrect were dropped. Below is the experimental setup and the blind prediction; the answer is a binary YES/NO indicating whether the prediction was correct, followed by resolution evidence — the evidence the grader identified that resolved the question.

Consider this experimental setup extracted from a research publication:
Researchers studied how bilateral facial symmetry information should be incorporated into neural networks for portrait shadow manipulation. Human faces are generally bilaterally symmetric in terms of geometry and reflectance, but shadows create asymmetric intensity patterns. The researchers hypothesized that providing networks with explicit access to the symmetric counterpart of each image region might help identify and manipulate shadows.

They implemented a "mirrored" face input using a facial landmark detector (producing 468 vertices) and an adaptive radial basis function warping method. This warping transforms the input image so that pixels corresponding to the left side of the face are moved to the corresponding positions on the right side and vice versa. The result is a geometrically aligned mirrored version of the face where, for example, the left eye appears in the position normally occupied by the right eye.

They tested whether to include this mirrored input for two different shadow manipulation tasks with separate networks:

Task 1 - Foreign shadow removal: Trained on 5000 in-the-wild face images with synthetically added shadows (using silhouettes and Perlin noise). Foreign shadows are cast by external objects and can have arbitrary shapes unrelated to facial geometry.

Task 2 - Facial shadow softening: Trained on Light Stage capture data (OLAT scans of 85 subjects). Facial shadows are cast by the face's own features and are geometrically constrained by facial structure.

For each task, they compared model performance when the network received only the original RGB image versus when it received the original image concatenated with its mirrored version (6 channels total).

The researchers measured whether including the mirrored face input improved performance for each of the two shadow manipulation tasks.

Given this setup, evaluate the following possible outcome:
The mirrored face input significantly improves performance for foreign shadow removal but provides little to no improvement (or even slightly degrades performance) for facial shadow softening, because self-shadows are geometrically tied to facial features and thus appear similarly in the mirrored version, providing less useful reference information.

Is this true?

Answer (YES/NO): NO